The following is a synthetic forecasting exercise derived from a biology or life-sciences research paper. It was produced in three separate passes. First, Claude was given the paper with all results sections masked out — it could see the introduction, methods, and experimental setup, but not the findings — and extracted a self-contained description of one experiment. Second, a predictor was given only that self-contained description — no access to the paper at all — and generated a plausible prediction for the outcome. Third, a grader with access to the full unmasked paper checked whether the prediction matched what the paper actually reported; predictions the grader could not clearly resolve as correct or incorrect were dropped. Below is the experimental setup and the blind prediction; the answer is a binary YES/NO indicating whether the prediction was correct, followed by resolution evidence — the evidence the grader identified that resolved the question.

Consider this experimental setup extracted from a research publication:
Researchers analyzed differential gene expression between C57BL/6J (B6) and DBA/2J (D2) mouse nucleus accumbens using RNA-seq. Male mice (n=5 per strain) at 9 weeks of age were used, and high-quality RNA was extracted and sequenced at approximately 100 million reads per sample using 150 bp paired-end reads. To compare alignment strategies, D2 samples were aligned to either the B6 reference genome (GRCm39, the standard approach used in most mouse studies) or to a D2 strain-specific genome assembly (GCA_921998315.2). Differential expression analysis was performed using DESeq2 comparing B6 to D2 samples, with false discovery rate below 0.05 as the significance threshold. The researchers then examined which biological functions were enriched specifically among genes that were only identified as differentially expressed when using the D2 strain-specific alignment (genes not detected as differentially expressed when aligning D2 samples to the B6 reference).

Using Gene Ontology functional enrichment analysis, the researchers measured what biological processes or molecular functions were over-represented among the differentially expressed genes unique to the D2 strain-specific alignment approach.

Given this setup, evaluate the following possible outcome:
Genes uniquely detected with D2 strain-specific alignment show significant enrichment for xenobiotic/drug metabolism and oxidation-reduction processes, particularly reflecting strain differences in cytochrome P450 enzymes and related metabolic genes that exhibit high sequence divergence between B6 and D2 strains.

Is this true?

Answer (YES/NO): NO